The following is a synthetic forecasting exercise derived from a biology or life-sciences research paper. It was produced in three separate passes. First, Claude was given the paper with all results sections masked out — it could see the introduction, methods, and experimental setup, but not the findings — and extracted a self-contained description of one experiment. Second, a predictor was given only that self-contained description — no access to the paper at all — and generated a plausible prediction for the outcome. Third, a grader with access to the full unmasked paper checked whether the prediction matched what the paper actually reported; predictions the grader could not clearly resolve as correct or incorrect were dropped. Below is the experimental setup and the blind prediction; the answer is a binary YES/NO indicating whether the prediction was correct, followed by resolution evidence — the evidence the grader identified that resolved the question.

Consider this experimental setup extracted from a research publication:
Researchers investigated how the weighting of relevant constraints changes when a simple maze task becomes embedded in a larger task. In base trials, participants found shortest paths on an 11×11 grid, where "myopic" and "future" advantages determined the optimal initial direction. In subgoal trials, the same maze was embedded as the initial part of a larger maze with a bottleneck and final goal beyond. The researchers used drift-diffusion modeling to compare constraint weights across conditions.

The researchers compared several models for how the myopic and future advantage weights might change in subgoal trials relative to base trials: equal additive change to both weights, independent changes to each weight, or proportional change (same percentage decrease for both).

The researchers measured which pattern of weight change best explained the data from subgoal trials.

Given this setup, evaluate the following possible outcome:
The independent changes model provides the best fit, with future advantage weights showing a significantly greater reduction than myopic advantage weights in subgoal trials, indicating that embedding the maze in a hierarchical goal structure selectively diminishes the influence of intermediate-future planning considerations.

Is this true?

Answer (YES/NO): NO